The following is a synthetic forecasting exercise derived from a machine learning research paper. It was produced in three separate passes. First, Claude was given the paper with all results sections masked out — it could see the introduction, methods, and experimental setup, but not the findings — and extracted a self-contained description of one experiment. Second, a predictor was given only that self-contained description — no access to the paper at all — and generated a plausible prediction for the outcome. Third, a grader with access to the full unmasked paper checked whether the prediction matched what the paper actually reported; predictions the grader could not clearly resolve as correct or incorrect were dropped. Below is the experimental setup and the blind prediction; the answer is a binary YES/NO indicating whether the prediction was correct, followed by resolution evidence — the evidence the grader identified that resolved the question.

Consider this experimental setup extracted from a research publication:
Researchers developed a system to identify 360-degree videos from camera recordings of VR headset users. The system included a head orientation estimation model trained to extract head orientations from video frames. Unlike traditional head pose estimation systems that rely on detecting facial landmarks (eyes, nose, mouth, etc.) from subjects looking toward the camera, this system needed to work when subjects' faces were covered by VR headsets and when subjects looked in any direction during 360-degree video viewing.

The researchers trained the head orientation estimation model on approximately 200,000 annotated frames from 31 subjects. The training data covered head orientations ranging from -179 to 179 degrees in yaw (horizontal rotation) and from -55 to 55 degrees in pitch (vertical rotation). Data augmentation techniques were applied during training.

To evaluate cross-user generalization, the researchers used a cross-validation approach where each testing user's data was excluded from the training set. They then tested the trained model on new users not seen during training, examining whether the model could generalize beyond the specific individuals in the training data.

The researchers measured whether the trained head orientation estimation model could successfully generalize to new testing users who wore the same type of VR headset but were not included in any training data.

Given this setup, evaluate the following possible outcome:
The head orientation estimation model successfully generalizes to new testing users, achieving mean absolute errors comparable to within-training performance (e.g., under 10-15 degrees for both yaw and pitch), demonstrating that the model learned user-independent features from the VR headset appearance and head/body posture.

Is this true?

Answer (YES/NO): YES